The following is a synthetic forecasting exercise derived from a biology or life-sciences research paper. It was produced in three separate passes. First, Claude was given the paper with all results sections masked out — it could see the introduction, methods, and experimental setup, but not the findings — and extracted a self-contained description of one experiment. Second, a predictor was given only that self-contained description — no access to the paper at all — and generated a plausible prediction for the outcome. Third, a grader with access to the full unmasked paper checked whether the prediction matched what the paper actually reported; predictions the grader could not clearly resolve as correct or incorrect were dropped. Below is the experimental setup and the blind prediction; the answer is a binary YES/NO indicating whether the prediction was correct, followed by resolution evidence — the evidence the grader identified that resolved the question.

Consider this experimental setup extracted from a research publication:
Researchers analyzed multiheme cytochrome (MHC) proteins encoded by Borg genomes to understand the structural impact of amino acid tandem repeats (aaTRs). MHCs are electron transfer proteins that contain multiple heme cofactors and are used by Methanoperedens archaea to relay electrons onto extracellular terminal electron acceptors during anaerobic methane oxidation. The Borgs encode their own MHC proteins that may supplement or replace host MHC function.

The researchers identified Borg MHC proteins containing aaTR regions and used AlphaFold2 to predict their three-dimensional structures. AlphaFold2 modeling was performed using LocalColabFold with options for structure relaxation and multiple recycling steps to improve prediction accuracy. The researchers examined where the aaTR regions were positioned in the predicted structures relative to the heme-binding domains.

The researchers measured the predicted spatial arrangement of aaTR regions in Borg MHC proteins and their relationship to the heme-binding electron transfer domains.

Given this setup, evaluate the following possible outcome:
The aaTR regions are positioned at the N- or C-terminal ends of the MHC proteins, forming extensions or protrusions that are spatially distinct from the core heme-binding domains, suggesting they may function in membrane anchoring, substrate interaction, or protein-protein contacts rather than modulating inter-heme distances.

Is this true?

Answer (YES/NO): NO